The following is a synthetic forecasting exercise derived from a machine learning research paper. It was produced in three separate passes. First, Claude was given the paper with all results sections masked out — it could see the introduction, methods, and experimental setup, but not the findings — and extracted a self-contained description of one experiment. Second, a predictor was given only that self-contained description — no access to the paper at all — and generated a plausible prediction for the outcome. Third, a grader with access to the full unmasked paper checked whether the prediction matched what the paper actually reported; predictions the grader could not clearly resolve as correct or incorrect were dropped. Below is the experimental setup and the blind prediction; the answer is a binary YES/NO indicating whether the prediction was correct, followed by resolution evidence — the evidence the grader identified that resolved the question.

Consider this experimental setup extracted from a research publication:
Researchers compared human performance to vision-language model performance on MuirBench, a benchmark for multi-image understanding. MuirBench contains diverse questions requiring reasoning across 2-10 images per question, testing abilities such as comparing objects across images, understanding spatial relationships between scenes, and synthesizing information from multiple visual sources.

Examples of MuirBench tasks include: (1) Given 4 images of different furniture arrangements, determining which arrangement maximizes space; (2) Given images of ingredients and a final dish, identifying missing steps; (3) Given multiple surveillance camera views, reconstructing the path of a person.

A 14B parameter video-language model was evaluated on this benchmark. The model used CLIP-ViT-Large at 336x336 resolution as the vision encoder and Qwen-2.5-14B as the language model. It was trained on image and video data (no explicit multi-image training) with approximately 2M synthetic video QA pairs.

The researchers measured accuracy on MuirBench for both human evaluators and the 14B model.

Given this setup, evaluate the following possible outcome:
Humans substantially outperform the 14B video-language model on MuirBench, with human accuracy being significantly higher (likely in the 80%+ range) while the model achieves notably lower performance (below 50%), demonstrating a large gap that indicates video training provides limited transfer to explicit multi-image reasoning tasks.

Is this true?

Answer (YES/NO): NO